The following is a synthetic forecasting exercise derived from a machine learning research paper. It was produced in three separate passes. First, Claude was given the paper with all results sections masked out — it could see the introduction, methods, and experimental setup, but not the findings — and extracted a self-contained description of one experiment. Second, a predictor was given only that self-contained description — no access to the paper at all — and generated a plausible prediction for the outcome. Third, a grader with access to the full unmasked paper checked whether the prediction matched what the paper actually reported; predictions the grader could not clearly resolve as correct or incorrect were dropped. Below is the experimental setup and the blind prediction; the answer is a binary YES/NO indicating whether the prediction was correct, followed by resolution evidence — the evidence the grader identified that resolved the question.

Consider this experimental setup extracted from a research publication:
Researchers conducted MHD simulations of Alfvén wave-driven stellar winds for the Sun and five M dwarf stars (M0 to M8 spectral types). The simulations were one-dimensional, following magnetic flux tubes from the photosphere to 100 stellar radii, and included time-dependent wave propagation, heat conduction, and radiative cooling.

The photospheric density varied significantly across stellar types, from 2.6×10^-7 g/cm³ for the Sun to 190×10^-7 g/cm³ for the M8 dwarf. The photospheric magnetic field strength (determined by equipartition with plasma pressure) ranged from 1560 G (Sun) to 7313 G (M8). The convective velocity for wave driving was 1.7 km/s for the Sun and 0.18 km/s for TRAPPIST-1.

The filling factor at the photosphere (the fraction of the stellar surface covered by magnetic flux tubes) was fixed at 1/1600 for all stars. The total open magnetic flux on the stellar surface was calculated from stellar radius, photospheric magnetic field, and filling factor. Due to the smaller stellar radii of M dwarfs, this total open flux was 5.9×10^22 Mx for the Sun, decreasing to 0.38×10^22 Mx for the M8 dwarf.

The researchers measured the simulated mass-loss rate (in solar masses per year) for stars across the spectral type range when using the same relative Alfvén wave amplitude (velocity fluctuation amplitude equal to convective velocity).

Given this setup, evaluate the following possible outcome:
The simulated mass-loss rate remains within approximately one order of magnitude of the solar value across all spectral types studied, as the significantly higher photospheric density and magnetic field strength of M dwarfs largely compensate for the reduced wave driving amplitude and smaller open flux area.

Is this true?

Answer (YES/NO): NO